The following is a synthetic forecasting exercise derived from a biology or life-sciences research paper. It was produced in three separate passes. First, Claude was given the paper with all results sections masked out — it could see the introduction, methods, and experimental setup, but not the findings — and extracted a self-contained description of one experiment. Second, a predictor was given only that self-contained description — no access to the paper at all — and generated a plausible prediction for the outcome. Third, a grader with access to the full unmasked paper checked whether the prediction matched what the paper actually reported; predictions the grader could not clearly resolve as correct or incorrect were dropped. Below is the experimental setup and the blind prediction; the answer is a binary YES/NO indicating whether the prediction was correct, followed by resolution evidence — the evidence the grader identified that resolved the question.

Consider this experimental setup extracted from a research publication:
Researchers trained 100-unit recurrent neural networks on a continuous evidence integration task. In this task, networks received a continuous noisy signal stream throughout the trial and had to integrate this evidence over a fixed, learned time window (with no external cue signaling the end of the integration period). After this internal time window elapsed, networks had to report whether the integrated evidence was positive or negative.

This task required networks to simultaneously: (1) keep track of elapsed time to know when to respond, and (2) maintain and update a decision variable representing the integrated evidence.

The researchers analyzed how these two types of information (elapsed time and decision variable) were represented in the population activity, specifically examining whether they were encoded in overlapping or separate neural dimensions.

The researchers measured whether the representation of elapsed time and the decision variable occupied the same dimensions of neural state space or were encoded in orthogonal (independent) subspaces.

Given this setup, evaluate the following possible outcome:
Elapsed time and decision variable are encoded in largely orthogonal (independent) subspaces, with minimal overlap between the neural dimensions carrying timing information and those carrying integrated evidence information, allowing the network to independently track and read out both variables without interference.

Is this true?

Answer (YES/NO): NO